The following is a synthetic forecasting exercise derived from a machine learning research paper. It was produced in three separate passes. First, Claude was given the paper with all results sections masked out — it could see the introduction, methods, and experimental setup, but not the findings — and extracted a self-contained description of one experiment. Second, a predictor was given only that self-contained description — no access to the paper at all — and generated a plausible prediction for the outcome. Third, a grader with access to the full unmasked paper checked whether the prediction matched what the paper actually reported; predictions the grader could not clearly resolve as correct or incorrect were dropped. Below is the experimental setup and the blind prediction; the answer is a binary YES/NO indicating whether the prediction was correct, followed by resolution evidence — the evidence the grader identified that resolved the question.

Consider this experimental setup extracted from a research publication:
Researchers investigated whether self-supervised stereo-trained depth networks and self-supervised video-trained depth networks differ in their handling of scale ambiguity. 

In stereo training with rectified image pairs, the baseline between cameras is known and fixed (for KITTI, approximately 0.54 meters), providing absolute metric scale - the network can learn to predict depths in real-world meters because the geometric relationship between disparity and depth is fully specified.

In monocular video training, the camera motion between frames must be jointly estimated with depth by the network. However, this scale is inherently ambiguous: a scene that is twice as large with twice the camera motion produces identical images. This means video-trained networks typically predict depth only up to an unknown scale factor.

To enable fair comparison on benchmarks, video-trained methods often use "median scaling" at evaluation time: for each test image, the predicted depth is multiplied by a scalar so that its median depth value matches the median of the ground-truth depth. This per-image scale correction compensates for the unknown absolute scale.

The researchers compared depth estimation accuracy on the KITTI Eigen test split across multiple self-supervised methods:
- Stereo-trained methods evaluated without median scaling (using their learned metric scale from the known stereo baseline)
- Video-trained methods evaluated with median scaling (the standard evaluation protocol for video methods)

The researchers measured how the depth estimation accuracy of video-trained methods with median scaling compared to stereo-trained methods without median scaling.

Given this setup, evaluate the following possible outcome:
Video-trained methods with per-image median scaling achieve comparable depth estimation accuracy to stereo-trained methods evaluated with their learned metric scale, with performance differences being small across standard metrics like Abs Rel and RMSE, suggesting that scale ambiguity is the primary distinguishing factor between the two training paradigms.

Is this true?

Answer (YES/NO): NO